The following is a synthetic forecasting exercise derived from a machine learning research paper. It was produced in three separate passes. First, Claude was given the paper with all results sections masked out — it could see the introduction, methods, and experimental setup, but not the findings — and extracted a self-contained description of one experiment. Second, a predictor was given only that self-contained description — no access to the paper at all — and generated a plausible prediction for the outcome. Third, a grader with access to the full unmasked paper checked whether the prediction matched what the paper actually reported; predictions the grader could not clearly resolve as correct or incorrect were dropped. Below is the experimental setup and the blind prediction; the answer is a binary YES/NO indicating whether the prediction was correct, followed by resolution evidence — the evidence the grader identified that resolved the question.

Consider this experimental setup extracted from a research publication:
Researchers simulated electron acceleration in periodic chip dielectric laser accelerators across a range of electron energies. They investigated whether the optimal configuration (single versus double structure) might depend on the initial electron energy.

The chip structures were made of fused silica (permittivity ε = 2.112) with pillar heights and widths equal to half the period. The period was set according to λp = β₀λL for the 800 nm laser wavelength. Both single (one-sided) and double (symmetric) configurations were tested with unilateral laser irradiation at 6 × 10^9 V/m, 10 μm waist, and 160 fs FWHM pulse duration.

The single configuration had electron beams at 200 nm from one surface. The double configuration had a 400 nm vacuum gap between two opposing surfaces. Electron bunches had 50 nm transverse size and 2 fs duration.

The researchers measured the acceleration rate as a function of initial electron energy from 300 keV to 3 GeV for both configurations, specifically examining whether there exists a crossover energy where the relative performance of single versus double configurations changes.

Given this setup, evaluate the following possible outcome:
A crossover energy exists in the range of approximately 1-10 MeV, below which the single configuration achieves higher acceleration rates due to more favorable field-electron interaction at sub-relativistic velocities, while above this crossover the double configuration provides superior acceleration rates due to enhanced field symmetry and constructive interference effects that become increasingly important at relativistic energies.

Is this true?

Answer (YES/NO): NO